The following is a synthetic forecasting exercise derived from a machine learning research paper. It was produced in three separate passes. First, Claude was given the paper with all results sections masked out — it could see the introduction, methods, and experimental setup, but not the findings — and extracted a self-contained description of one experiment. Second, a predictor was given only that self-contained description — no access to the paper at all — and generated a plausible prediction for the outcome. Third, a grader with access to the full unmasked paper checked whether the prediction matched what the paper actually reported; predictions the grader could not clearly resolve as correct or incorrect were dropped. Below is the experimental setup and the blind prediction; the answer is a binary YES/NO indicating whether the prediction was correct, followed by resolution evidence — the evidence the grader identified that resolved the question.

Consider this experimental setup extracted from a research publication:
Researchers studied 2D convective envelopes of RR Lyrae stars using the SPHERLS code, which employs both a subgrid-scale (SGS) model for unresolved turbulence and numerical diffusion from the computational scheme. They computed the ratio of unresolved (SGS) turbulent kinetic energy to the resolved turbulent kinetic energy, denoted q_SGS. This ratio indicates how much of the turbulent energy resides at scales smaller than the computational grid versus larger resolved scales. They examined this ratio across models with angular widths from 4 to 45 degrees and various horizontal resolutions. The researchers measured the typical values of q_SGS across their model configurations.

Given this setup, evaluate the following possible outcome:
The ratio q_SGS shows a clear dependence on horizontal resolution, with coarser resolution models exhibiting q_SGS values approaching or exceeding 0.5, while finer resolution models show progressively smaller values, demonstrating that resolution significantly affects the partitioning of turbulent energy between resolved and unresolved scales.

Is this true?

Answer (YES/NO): NO